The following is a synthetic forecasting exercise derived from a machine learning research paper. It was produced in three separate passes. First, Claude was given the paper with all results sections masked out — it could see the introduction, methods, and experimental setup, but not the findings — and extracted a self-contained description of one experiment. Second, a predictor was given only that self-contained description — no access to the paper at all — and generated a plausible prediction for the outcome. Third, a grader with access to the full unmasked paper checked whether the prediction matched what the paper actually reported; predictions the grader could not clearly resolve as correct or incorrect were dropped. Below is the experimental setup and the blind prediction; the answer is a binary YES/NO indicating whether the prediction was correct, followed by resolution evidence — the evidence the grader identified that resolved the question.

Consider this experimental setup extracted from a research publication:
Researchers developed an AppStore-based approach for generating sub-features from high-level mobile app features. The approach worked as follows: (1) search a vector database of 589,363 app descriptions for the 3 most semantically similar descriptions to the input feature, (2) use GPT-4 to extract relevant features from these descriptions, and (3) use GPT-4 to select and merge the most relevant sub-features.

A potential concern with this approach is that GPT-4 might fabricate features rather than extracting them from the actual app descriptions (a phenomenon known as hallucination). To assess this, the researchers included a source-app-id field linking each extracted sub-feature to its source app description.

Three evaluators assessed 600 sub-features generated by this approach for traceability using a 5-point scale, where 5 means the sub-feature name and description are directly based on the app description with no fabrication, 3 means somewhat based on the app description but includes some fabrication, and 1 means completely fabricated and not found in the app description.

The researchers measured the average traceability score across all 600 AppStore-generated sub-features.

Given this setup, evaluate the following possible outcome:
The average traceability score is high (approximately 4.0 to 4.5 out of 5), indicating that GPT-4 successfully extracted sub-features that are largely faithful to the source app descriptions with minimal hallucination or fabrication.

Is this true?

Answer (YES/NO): NO